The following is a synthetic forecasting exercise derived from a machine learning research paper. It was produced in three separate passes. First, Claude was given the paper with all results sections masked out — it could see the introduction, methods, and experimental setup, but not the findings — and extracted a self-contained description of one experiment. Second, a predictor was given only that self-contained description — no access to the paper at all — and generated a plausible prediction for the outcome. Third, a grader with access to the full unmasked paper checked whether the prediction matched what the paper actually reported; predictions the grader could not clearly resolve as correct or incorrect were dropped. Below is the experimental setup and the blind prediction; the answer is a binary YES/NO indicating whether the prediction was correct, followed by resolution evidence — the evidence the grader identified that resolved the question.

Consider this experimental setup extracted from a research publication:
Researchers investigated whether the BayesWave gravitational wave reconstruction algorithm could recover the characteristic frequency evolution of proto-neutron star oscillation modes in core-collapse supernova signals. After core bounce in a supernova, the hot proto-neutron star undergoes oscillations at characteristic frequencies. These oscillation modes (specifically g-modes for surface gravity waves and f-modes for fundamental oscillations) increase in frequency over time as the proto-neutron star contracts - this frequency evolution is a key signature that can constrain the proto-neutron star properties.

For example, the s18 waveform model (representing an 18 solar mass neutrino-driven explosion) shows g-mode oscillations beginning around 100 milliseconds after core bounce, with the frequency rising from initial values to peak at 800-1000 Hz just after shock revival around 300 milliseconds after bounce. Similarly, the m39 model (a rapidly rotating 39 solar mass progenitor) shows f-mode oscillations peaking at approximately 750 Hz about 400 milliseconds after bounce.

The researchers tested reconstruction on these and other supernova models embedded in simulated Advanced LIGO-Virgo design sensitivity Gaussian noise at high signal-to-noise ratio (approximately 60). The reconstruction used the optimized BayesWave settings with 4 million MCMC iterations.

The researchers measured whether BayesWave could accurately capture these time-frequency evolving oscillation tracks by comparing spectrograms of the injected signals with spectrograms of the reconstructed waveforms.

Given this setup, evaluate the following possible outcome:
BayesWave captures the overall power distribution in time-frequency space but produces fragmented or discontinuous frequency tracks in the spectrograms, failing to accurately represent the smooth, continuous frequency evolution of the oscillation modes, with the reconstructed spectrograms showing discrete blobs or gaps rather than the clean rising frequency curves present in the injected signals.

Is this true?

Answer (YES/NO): NO